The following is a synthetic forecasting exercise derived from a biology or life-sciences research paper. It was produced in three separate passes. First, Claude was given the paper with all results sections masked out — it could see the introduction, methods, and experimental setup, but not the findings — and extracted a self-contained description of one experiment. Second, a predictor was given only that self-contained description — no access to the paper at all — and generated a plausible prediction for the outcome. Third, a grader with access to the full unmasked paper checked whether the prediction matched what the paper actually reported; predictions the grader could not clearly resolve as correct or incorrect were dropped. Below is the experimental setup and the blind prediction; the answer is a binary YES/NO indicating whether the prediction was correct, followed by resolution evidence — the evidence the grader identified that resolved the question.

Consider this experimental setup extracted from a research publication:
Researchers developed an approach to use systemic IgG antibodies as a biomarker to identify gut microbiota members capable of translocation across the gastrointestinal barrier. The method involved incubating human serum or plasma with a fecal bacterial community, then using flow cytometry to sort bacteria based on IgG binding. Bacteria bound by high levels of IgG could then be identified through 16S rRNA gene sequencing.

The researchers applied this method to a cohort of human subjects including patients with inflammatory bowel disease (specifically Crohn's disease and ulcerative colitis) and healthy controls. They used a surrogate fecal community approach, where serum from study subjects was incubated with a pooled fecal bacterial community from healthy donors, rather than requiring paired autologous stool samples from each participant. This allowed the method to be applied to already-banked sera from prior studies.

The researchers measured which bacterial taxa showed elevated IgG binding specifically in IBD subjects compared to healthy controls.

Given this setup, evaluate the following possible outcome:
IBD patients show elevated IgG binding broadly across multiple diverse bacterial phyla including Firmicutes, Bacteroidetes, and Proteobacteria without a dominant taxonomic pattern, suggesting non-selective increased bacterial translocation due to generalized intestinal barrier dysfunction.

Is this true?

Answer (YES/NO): NO